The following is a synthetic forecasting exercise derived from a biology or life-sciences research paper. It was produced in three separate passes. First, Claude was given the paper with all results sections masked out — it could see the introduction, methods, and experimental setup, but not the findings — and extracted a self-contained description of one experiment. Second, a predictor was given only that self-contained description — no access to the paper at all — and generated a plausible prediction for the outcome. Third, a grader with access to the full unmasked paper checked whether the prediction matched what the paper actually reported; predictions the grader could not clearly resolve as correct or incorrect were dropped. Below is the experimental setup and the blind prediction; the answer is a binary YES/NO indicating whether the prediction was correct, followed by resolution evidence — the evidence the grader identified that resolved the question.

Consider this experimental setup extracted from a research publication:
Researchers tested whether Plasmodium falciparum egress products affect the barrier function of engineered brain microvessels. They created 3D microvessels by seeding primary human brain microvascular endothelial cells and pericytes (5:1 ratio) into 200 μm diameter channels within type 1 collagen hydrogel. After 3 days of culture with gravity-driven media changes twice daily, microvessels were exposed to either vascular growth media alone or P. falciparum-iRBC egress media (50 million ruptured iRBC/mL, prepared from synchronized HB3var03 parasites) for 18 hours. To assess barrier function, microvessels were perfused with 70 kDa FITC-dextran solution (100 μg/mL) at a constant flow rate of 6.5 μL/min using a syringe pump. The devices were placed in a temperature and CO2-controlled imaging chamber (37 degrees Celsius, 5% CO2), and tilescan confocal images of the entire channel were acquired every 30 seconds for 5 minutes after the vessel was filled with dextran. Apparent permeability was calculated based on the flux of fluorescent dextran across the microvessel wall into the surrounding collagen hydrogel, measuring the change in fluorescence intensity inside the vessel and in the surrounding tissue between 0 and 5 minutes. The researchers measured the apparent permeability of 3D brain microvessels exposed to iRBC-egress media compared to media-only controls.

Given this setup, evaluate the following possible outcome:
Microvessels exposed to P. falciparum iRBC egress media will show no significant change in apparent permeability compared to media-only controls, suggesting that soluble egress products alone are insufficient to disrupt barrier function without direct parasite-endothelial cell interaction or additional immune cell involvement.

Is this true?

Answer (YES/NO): NO